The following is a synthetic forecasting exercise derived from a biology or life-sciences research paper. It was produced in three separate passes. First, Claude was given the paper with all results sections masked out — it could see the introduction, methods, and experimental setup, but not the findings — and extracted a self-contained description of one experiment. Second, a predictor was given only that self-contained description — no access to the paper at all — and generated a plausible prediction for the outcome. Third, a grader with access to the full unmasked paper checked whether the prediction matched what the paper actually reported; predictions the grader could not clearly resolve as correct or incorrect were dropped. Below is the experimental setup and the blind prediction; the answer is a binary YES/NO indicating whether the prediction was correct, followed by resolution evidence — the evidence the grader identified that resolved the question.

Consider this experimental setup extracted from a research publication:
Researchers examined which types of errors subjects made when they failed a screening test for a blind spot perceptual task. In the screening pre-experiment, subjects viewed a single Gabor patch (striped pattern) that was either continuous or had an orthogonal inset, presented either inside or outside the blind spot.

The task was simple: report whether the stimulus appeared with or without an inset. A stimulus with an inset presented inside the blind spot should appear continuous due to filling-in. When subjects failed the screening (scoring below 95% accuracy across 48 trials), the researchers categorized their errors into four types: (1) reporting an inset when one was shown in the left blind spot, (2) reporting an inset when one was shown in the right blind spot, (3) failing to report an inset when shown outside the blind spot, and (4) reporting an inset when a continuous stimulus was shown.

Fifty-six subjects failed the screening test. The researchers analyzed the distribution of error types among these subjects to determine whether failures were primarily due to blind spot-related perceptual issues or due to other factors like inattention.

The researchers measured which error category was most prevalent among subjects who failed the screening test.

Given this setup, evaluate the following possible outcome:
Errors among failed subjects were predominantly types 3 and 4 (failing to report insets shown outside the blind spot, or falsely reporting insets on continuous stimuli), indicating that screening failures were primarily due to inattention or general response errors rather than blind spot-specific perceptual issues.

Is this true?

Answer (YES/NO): NO